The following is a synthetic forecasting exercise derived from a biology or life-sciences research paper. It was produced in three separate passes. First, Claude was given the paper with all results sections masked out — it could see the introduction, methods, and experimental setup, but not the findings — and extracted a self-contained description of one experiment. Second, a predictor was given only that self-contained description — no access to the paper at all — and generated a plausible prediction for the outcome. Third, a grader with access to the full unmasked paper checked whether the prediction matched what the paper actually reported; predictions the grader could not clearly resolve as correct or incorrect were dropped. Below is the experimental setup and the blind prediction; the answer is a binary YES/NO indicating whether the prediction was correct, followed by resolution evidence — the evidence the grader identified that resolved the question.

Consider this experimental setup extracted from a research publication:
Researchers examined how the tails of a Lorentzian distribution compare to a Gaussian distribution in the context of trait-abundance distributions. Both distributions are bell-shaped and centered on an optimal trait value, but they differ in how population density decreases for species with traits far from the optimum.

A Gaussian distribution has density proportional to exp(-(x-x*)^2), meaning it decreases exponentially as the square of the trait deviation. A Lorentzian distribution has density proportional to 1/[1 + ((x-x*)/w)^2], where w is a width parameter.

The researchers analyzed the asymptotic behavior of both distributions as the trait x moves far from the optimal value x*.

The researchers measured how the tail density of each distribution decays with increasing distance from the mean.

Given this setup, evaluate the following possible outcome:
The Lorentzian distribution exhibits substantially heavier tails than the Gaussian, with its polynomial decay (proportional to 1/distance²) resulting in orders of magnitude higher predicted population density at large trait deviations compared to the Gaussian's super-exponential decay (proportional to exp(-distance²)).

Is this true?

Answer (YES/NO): YES